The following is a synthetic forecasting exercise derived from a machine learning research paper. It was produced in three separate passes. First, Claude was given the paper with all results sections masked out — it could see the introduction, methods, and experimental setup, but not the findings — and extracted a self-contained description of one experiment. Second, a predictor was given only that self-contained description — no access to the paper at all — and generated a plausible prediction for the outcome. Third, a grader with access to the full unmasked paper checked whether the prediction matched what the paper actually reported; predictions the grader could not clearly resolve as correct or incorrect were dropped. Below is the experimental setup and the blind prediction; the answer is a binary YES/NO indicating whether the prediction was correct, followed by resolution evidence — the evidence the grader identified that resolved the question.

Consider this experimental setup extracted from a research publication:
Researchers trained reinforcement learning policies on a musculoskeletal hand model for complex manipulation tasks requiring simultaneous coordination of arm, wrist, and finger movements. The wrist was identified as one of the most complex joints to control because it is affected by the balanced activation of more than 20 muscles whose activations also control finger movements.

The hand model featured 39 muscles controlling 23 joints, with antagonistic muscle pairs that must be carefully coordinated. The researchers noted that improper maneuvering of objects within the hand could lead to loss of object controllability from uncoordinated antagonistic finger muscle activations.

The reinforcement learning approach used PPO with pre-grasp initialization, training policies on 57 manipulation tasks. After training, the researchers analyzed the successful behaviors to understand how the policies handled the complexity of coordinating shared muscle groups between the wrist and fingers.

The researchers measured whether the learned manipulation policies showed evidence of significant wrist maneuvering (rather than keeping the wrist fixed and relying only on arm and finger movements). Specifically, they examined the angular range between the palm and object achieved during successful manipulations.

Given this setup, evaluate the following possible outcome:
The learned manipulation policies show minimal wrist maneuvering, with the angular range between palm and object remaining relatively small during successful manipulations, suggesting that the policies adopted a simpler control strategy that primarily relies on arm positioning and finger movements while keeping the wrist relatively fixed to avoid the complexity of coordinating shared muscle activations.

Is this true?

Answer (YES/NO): NO